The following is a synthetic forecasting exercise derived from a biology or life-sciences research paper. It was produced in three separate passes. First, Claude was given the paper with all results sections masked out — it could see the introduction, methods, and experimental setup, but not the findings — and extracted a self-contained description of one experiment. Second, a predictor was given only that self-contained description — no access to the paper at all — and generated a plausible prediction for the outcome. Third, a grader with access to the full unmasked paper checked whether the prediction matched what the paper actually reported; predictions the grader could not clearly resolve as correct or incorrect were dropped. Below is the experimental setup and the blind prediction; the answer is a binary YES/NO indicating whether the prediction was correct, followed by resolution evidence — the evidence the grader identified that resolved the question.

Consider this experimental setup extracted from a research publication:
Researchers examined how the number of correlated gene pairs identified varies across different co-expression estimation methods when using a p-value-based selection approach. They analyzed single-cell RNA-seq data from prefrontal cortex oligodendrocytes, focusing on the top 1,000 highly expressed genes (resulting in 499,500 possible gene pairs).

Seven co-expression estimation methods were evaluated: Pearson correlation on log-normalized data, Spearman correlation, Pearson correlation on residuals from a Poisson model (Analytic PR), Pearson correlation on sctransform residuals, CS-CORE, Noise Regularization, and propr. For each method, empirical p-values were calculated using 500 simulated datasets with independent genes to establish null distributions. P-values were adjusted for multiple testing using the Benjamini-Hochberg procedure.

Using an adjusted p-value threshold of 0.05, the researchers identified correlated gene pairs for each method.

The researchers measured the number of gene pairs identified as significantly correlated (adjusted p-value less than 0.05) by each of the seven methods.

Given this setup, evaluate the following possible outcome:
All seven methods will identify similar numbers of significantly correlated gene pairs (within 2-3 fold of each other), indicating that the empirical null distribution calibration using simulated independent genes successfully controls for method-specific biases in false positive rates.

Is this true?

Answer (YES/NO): NO